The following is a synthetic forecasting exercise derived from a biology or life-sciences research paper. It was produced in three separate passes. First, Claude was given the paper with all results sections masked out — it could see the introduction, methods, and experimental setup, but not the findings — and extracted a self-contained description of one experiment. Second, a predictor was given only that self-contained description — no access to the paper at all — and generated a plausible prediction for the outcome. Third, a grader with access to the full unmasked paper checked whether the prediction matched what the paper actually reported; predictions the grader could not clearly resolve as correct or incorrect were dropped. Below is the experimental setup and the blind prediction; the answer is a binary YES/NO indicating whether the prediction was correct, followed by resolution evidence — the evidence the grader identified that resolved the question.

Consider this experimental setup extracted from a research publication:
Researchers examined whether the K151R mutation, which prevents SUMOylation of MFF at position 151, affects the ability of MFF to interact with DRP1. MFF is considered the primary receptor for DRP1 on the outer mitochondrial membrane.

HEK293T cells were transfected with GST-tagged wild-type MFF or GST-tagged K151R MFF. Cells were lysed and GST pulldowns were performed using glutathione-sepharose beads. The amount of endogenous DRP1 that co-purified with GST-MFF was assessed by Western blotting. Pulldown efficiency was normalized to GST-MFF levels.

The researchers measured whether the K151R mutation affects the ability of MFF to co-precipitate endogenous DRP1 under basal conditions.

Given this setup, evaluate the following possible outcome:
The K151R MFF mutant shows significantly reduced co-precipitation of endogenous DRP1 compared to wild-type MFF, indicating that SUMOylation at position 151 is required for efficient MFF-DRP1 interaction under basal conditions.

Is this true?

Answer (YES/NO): YES